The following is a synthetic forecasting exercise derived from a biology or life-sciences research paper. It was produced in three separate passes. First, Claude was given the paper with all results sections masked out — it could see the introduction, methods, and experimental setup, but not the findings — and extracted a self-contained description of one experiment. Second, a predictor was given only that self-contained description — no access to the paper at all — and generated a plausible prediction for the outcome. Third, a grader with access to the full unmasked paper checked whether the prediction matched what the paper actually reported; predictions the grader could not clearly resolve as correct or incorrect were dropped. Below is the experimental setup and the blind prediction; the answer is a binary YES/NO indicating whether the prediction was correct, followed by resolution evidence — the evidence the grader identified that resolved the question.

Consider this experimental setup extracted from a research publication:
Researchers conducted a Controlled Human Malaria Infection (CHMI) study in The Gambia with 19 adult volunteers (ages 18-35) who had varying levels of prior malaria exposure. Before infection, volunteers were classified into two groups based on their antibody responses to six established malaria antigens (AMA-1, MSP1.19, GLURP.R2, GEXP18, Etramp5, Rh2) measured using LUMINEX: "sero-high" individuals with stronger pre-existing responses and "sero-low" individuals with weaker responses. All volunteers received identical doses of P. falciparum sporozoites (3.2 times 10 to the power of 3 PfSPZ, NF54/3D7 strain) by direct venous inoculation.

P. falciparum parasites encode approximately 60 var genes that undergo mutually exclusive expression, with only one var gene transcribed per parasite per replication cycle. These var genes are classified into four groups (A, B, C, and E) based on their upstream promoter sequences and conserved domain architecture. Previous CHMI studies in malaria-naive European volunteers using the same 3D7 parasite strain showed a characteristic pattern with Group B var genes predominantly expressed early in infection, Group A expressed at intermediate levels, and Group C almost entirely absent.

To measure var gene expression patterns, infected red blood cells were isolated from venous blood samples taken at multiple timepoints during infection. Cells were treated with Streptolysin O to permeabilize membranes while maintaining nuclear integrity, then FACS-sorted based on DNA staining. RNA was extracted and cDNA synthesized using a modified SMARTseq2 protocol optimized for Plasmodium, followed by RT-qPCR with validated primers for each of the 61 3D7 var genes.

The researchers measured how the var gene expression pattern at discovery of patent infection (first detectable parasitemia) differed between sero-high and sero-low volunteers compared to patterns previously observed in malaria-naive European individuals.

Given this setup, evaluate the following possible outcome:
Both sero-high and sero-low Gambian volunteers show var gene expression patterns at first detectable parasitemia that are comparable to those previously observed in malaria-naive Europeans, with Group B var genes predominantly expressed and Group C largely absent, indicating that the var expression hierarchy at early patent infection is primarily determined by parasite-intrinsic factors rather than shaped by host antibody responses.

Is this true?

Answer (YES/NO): NO